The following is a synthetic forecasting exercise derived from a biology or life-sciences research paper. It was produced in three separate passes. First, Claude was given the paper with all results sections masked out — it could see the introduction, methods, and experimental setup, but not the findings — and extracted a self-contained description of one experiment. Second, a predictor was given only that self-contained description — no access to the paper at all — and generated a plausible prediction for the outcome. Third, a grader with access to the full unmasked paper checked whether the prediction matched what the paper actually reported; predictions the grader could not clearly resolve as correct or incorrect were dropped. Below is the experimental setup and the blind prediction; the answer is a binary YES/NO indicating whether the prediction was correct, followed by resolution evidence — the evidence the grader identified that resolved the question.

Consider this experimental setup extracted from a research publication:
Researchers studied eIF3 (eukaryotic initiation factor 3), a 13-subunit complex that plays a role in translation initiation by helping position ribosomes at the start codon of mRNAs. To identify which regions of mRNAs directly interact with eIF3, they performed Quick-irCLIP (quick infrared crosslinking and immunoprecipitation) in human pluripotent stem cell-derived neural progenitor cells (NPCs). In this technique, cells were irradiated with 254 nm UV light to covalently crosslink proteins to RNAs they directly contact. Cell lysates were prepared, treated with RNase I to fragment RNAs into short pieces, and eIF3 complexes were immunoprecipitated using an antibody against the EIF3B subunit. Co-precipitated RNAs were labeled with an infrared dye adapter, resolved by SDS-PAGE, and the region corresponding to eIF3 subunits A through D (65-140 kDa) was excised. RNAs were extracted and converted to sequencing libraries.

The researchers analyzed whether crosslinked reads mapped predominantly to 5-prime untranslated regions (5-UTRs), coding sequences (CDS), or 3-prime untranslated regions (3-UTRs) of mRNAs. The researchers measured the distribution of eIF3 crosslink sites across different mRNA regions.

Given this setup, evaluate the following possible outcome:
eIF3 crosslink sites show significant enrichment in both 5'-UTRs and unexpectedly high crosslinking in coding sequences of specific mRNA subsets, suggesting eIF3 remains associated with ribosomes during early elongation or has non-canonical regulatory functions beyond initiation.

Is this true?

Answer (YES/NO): NO